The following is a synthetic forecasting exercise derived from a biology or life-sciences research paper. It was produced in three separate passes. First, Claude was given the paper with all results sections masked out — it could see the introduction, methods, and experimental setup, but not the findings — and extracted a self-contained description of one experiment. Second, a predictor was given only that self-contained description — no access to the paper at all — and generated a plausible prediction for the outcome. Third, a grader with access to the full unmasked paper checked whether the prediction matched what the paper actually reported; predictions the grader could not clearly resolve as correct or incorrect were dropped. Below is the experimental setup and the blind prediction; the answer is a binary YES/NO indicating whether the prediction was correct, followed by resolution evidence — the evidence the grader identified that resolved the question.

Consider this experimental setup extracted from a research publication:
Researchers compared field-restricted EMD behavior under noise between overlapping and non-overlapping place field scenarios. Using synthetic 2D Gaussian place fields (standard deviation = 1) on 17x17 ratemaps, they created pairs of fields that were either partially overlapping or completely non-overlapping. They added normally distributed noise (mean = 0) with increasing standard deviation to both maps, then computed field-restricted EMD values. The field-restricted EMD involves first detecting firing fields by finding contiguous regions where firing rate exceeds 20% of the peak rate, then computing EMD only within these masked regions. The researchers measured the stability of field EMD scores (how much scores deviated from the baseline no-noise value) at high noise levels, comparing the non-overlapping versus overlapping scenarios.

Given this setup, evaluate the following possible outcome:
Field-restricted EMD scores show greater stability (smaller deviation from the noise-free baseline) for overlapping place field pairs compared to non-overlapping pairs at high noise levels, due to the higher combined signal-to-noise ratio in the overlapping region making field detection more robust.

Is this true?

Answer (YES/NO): NO